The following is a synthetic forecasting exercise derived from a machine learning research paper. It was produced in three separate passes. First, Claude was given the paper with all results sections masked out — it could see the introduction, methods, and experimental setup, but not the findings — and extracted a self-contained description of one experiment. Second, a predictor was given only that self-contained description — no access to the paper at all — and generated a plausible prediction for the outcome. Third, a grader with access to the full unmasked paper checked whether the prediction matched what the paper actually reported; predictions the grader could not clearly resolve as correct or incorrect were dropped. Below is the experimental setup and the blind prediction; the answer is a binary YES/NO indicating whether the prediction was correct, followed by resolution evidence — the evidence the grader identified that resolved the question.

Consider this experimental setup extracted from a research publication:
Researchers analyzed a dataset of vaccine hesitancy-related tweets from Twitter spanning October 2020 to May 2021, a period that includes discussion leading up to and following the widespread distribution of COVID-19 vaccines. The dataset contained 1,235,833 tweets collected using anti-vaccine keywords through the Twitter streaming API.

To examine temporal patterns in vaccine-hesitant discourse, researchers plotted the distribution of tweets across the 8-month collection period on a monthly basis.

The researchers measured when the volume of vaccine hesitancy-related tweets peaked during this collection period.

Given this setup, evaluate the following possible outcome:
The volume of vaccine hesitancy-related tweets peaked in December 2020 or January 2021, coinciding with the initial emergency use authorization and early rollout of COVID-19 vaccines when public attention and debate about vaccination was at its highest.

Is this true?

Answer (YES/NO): NO